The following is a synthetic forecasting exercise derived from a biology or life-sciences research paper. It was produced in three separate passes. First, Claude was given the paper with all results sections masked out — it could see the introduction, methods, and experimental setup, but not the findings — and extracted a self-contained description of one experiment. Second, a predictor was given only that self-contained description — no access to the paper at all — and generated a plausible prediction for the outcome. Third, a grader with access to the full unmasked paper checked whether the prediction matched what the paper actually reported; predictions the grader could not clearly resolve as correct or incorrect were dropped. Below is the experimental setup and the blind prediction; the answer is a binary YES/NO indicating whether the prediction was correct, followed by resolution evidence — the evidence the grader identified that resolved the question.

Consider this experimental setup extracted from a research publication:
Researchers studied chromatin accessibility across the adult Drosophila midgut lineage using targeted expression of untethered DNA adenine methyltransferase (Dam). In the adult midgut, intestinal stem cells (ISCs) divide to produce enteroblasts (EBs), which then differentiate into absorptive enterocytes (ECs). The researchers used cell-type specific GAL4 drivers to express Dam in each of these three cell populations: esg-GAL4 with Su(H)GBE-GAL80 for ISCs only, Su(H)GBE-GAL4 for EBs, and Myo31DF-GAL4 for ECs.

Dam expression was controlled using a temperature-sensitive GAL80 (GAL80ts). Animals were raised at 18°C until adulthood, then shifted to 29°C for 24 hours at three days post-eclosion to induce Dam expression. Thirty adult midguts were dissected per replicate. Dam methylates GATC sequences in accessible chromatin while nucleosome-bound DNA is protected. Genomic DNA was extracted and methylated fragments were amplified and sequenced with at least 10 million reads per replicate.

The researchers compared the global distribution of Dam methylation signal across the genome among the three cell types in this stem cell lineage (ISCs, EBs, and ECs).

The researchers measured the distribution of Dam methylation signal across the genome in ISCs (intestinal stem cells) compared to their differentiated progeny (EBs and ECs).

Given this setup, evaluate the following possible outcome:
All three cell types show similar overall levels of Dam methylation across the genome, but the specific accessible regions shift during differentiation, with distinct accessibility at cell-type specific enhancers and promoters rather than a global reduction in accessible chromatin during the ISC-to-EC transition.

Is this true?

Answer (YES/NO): NO